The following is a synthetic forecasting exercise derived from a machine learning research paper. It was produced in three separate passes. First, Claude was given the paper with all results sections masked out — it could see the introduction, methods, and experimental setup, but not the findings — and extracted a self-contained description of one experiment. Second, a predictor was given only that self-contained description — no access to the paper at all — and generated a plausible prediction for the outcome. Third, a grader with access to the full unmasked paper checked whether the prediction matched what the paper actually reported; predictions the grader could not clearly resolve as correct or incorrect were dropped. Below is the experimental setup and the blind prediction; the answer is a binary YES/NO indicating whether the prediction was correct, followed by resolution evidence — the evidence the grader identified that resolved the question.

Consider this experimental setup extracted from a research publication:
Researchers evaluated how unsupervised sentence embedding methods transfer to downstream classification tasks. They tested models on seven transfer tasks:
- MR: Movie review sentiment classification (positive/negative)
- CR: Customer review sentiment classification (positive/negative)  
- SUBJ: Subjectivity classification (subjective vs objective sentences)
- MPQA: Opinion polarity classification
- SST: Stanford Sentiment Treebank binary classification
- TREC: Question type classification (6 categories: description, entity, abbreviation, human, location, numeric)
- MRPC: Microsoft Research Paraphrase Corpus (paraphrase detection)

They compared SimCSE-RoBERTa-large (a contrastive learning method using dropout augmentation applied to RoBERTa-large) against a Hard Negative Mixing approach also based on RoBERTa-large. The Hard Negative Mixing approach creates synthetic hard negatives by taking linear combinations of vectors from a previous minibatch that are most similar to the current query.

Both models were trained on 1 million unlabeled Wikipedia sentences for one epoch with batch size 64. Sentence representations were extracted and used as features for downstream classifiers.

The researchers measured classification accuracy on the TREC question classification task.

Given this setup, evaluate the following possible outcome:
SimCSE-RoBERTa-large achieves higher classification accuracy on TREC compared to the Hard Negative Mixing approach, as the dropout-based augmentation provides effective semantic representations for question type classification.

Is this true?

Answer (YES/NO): YES